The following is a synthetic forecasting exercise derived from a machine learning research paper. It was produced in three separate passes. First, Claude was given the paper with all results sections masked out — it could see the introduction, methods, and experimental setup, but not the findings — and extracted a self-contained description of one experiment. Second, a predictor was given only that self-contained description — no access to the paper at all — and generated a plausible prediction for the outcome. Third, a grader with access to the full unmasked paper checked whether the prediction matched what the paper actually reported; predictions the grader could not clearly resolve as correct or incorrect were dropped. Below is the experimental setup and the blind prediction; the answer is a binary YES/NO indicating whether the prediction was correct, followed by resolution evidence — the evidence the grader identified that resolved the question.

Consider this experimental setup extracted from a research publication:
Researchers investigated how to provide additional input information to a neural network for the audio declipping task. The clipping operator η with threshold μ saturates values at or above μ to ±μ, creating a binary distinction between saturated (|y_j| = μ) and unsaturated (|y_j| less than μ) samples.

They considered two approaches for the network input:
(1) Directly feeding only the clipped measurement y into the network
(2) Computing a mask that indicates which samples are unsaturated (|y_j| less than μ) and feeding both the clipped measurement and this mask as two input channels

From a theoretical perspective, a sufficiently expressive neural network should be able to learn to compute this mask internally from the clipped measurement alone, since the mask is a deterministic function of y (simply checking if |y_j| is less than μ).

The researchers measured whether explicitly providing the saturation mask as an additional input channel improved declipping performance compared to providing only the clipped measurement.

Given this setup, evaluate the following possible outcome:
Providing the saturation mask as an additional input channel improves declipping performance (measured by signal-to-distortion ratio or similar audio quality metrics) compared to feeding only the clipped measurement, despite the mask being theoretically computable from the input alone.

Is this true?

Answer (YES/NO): YES